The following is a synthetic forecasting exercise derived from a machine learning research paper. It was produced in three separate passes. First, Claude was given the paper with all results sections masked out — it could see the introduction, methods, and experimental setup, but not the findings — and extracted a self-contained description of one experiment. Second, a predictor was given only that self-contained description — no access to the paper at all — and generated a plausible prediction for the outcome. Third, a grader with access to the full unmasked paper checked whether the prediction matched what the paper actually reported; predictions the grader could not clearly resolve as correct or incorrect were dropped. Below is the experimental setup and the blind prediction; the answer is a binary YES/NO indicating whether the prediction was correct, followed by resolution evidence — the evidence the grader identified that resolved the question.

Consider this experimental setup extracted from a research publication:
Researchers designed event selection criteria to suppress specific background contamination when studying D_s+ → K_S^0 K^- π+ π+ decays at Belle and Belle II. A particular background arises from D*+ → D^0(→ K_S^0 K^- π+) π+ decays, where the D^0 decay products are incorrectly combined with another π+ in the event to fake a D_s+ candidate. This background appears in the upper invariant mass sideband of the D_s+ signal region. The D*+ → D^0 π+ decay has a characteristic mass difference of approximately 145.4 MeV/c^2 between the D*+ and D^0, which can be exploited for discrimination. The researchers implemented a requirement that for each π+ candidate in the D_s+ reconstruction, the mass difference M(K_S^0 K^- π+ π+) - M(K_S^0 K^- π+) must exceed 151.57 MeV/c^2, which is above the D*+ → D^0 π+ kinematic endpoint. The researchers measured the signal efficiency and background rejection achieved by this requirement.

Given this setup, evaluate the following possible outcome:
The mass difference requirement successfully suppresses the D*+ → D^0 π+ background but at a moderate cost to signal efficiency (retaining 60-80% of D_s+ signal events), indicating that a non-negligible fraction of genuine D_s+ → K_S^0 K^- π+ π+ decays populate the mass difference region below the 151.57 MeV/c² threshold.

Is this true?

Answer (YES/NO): NO